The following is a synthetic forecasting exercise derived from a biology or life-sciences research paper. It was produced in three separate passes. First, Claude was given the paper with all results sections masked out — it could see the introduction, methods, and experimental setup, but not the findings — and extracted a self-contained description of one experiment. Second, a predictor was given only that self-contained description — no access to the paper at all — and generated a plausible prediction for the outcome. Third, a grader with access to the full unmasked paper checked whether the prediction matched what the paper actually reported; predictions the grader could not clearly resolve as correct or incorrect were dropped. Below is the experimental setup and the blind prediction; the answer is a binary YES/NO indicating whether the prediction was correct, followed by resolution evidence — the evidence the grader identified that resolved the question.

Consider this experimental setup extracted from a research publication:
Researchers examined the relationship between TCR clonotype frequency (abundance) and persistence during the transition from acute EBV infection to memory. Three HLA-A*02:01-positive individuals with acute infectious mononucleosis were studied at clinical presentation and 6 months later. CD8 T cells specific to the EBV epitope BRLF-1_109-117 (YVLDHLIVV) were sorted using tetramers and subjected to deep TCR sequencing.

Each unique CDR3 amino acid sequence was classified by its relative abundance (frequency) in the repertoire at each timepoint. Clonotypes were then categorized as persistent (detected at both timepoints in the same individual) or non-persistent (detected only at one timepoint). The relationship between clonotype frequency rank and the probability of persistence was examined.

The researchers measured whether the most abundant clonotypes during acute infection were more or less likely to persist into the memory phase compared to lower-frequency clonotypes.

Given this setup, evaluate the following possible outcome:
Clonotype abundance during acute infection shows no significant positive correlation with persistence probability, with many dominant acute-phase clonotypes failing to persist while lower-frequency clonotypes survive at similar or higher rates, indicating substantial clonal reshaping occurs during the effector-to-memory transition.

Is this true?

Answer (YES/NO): NO